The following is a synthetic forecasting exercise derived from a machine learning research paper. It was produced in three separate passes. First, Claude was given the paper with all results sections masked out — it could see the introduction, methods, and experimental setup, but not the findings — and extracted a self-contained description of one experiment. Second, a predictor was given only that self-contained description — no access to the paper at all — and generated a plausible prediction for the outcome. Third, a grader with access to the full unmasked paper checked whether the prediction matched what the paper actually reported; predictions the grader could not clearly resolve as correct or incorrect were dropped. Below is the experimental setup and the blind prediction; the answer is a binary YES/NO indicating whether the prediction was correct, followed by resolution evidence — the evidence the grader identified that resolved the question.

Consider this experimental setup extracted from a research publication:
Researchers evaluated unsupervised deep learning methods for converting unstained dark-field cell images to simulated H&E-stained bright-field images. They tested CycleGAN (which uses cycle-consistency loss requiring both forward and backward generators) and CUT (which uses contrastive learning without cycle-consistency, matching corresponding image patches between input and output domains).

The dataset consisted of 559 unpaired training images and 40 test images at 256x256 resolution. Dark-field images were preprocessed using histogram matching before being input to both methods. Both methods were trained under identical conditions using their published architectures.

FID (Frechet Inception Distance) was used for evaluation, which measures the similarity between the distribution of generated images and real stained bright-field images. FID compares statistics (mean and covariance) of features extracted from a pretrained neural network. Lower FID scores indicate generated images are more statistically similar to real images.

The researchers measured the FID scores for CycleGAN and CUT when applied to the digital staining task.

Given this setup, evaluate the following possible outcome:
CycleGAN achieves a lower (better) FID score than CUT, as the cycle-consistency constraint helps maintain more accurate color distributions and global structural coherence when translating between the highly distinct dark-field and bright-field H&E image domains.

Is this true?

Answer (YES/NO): YES